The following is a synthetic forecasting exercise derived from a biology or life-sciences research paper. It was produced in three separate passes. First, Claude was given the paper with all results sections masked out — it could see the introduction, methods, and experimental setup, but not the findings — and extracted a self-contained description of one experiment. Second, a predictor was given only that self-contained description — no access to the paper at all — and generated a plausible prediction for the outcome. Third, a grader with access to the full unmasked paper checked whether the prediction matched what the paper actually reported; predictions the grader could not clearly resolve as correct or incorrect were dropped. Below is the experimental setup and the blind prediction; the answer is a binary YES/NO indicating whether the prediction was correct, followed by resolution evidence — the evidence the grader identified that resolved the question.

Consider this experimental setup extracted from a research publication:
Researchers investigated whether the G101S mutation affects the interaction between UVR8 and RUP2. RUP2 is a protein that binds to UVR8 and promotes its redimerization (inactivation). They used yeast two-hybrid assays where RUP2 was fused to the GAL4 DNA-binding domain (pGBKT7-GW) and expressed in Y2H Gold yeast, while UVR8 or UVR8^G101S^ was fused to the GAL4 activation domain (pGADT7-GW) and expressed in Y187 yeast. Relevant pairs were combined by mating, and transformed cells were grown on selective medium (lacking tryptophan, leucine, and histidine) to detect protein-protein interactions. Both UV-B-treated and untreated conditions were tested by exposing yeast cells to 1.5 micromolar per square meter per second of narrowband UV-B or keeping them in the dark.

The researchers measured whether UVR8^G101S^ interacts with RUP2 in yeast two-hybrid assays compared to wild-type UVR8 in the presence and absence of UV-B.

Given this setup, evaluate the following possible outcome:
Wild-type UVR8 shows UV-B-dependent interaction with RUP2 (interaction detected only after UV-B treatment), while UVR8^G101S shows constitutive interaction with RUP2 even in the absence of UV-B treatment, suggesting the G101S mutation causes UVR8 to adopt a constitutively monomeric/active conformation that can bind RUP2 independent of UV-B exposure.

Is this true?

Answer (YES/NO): NO